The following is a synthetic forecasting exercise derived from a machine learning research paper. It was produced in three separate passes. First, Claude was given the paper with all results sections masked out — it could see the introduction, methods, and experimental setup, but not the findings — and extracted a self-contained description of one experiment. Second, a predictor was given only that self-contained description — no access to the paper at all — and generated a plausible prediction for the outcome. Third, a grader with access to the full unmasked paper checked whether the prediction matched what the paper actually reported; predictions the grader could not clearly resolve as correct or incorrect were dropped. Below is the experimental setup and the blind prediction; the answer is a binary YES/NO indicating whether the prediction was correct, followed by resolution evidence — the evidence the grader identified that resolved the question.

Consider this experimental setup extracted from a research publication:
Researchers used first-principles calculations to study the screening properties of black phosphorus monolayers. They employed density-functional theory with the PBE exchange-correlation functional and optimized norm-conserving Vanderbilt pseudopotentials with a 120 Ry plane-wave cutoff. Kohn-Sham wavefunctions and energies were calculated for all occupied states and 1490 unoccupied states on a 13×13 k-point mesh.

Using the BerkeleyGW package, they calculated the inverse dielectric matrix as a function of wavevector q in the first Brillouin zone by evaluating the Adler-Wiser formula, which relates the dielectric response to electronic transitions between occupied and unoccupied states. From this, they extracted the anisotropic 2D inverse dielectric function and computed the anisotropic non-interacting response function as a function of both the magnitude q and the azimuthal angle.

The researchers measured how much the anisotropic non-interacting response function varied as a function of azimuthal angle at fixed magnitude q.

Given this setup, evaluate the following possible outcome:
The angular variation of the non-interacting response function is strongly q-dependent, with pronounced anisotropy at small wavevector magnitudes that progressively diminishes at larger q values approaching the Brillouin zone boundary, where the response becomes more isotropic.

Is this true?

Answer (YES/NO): NO